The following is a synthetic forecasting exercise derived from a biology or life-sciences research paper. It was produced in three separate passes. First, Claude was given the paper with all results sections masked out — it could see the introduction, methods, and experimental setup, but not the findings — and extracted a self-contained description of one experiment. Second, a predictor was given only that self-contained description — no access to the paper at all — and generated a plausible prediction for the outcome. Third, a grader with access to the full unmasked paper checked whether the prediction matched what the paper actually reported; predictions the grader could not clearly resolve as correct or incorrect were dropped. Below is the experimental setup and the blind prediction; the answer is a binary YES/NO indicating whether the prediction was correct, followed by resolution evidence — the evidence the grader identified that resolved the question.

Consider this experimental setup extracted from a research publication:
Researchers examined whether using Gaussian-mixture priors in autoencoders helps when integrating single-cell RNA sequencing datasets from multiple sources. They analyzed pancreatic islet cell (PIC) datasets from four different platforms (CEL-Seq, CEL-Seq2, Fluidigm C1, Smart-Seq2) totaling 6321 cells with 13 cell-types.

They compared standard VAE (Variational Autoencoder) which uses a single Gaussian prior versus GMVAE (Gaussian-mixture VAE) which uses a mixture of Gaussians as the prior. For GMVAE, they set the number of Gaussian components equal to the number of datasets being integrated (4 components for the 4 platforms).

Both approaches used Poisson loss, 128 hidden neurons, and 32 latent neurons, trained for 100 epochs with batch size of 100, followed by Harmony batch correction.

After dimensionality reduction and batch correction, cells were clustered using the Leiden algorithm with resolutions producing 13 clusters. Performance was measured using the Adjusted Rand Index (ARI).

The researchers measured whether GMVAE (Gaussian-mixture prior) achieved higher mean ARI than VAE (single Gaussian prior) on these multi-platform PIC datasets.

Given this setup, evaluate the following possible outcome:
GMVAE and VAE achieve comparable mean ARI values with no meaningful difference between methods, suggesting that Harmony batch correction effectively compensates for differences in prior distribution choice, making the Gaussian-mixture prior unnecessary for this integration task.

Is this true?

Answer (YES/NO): NO